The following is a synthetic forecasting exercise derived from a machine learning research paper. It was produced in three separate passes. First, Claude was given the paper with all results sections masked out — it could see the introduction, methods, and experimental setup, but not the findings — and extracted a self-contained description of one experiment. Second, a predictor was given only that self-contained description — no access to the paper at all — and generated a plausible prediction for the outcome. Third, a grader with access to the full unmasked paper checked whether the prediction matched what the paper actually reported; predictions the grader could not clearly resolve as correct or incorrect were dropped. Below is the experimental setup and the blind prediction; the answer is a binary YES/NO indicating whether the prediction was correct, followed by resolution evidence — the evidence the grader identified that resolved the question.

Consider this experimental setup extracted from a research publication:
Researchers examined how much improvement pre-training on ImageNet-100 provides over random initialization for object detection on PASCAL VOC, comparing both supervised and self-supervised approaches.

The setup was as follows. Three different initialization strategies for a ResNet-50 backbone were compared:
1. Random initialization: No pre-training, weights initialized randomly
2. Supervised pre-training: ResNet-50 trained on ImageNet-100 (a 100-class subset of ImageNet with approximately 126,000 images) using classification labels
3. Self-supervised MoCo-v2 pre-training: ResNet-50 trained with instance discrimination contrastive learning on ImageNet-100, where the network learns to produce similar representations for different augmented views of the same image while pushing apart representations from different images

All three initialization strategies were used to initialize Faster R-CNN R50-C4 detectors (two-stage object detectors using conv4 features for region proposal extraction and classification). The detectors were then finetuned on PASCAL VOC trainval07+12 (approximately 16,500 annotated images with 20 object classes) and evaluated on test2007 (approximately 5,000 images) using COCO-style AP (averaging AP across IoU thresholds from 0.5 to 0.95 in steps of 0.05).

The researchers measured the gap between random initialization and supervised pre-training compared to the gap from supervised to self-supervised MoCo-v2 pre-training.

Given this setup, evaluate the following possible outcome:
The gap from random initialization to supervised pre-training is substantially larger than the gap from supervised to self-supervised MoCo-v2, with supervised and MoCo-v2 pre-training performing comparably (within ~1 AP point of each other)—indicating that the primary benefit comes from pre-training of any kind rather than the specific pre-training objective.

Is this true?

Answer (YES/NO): NO